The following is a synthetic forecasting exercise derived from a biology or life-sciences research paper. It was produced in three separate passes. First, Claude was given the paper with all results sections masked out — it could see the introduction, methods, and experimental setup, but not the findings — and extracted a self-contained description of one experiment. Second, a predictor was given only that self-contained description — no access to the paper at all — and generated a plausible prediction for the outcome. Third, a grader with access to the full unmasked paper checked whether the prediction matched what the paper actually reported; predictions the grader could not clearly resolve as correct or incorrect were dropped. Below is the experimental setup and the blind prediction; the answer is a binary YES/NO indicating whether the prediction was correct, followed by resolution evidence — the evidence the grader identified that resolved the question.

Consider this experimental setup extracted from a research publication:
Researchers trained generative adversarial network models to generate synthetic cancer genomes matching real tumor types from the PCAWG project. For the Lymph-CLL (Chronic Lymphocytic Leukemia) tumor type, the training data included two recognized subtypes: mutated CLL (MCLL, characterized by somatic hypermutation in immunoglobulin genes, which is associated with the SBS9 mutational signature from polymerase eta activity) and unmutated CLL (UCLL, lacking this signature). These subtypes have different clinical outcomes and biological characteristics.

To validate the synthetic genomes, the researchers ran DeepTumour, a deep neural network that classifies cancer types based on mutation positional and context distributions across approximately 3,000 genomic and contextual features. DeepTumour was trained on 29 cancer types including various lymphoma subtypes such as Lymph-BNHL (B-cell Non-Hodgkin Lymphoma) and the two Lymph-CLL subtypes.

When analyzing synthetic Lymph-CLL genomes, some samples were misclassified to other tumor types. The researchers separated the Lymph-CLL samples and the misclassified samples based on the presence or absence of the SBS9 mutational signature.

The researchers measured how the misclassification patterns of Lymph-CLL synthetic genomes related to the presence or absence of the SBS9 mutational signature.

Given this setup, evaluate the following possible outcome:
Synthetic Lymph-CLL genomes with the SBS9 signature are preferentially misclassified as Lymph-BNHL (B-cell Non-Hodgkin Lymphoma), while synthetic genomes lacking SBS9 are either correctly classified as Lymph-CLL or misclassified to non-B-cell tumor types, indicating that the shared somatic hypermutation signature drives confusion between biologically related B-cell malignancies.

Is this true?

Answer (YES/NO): YES